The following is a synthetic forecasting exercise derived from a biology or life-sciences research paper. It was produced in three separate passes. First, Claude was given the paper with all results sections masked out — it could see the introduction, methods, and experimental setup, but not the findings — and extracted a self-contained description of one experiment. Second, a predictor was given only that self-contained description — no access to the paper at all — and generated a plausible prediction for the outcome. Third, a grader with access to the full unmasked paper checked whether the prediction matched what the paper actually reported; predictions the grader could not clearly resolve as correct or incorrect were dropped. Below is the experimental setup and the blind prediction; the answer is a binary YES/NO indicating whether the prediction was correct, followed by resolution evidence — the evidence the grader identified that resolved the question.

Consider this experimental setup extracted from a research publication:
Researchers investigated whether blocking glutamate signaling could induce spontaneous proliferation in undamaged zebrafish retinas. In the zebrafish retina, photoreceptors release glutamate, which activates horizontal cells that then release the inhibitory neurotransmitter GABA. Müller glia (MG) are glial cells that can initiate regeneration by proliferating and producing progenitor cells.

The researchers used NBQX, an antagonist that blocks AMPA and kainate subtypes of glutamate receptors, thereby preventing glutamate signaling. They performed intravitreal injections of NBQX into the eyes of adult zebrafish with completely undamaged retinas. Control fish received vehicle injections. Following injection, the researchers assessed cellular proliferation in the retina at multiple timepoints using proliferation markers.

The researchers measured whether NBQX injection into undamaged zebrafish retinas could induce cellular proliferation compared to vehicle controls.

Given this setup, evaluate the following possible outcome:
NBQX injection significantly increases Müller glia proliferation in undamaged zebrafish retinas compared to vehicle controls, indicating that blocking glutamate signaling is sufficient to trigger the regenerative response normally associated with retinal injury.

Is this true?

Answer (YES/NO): YES